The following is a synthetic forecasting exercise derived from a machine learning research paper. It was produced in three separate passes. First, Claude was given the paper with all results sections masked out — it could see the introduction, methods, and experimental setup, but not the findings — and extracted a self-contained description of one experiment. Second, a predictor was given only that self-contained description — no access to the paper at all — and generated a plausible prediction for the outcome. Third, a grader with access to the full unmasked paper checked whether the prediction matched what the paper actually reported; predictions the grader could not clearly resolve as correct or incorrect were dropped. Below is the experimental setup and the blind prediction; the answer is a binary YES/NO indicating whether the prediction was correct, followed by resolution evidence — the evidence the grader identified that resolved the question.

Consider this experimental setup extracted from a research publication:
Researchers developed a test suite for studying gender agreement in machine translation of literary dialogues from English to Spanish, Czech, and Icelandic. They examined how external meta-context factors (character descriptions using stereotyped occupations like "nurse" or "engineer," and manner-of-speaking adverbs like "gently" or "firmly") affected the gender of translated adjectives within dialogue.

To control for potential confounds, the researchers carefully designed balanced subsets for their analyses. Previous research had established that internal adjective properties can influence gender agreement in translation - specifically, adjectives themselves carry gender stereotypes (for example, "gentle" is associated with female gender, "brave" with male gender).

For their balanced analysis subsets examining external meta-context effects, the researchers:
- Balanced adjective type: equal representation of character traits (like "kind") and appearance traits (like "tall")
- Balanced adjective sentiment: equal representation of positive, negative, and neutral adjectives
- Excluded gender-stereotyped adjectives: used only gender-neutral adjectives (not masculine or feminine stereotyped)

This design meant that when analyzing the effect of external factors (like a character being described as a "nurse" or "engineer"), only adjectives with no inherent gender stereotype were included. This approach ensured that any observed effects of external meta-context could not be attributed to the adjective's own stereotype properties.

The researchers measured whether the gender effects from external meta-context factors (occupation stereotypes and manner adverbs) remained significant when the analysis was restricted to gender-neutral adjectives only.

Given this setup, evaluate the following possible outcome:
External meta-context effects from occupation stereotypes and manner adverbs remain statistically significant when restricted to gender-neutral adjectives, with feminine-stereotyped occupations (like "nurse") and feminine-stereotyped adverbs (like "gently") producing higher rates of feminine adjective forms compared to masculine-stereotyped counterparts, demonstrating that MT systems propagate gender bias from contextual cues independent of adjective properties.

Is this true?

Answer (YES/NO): YES